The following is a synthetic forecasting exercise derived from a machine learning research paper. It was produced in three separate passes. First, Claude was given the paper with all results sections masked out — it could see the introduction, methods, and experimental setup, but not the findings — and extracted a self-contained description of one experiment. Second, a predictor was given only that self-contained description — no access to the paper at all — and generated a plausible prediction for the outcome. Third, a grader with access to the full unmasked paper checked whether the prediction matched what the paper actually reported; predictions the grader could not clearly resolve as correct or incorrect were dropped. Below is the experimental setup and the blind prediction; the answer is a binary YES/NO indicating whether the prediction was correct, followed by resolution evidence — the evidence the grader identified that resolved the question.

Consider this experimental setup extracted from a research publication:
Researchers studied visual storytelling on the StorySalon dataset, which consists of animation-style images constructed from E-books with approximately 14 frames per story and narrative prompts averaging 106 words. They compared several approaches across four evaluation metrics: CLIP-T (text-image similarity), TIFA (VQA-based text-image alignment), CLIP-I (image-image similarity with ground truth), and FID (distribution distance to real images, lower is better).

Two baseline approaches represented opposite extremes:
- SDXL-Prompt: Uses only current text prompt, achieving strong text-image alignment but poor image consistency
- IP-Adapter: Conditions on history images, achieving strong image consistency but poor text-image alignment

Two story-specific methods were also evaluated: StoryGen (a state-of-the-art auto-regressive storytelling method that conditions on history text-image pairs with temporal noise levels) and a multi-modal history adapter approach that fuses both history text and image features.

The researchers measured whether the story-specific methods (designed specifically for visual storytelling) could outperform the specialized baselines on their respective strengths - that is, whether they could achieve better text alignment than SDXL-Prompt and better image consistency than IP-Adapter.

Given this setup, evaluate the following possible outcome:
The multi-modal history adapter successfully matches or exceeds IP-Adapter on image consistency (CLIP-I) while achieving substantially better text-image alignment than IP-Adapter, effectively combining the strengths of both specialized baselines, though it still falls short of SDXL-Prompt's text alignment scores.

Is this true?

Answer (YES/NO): NO